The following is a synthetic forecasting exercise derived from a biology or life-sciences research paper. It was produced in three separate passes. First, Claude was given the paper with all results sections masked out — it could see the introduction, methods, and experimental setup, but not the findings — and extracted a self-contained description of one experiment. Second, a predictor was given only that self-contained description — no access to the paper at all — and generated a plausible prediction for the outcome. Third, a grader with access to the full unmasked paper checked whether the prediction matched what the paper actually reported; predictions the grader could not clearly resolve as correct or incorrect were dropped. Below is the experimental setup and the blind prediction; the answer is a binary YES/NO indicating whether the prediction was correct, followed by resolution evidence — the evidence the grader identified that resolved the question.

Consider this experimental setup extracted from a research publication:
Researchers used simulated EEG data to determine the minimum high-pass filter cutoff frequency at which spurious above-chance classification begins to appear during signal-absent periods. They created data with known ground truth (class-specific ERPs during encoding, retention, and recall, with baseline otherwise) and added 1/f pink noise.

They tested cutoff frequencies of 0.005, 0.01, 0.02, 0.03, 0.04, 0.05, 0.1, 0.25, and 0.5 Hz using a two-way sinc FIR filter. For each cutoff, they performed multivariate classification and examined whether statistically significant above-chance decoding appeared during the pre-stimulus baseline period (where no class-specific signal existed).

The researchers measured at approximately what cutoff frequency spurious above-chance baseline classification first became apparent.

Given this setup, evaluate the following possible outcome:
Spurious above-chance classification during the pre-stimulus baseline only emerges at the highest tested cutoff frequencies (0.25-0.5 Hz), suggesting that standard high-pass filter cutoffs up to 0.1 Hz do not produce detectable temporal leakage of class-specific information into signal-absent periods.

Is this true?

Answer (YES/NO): NO